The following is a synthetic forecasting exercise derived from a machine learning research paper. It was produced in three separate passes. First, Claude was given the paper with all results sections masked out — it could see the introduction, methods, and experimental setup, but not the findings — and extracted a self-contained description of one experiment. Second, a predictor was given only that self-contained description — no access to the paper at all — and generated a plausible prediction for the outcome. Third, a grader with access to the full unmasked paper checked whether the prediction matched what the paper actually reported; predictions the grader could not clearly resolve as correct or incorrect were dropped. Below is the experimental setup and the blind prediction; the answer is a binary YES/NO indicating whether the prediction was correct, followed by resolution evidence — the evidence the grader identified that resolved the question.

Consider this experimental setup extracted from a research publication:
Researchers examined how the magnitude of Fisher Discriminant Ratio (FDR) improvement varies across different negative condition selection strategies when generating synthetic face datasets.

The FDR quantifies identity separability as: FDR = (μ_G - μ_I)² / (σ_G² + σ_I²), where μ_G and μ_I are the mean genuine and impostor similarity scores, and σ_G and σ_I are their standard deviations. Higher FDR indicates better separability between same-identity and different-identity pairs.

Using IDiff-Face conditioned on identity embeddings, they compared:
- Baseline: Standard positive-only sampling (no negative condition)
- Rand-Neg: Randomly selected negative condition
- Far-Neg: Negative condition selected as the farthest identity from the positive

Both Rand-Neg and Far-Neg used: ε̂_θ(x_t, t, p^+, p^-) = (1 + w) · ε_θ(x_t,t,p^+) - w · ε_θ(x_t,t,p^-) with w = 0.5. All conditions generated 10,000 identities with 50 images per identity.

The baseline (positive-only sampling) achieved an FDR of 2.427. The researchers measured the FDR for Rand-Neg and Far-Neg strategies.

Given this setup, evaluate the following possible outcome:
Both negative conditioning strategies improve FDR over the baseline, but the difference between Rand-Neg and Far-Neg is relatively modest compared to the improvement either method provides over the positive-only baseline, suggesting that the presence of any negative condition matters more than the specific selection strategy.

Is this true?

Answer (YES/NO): YES